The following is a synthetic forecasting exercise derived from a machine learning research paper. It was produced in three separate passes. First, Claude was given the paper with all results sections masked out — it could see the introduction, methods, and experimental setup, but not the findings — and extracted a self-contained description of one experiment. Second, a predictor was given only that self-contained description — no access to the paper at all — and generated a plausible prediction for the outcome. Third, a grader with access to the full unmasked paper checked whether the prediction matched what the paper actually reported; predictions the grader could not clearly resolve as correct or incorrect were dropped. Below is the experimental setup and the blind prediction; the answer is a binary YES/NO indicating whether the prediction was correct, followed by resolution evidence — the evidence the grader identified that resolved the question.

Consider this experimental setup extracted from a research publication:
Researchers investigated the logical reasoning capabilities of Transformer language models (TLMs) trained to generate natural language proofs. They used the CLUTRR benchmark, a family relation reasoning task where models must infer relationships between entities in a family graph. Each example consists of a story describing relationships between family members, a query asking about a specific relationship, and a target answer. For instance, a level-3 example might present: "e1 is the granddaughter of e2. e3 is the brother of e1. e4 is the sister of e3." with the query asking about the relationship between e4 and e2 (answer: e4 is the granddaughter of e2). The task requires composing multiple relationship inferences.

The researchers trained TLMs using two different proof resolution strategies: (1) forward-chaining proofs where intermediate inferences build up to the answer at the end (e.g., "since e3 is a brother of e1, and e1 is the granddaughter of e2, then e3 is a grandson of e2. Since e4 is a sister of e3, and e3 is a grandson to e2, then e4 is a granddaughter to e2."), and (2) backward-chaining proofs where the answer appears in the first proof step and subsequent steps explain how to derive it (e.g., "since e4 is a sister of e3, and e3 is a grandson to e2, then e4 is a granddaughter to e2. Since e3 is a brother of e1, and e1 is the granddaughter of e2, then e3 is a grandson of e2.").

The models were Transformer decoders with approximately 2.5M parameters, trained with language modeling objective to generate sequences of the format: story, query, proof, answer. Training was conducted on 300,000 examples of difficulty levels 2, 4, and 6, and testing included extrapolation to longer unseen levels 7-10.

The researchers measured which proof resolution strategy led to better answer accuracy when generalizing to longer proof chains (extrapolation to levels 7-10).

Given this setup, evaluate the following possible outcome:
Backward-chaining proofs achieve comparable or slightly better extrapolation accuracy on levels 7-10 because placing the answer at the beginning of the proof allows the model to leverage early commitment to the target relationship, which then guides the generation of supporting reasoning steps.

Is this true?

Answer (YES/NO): YES